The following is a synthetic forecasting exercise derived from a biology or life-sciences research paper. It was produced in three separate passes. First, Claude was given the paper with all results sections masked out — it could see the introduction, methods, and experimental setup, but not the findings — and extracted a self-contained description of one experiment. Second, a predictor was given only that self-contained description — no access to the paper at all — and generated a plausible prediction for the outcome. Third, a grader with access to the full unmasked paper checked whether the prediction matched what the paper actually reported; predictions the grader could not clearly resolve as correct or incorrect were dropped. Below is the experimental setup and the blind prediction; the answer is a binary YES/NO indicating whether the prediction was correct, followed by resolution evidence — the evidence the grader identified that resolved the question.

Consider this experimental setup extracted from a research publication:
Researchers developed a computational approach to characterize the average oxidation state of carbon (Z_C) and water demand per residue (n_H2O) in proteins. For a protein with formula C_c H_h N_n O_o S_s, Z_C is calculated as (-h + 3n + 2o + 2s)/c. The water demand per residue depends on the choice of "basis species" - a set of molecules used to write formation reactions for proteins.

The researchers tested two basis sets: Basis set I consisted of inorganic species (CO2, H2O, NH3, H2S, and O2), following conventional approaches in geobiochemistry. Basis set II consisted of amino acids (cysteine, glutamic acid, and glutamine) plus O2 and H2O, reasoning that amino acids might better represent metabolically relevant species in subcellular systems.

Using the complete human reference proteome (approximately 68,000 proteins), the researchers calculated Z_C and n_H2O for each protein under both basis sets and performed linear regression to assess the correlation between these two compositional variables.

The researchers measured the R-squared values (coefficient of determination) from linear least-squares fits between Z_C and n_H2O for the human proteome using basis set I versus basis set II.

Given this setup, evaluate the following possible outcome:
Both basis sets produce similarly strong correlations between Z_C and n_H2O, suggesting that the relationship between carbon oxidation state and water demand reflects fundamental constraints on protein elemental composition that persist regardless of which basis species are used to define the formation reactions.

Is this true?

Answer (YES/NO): NO